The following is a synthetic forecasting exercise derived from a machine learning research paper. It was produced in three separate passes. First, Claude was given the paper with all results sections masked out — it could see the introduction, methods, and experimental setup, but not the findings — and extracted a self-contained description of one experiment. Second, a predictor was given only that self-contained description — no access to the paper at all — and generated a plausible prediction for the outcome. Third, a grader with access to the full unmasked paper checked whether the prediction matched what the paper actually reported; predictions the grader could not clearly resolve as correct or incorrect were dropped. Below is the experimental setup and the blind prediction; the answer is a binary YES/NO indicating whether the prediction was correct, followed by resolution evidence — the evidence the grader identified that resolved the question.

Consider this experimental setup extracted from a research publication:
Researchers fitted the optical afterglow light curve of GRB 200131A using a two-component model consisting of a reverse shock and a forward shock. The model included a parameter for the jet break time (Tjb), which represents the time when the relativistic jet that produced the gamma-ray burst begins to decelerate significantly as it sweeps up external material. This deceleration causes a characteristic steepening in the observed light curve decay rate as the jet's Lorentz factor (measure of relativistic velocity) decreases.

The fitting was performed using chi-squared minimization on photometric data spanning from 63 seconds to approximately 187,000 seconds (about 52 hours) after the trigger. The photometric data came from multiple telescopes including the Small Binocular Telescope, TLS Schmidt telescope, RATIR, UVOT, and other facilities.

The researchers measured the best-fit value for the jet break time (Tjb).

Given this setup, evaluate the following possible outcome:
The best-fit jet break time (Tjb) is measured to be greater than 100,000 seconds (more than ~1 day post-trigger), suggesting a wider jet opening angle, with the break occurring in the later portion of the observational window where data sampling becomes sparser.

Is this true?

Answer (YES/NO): YES